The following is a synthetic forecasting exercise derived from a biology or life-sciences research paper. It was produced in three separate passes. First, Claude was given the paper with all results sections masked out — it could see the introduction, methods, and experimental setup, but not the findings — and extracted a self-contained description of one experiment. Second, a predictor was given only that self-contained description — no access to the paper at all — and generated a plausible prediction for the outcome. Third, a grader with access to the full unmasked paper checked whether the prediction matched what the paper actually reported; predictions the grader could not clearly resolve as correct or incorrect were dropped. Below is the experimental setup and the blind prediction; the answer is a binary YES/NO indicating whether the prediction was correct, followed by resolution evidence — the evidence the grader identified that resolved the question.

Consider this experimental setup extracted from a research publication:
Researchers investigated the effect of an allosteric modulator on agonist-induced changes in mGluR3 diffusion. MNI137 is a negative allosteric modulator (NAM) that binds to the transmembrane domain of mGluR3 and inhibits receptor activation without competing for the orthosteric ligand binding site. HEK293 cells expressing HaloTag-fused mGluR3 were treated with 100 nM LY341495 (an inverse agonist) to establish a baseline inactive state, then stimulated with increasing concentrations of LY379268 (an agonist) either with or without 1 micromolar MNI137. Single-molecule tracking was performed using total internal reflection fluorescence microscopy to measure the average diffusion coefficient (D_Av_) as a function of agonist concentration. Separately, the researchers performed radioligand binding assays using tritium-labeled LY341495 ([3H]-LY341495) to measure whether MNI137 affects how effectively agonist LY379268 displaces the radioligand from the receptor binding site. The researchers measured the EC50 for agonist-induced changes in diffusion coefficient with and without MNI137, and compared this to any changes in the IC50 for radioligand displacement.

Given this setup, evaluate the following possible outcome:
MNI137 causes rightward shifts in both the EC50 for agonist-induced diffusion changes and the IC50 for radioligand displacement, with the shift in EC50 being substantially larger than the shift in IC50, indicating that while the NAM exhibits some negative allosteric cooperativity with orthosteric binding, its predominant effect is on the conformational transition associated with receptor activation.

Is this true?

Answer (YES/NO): NO